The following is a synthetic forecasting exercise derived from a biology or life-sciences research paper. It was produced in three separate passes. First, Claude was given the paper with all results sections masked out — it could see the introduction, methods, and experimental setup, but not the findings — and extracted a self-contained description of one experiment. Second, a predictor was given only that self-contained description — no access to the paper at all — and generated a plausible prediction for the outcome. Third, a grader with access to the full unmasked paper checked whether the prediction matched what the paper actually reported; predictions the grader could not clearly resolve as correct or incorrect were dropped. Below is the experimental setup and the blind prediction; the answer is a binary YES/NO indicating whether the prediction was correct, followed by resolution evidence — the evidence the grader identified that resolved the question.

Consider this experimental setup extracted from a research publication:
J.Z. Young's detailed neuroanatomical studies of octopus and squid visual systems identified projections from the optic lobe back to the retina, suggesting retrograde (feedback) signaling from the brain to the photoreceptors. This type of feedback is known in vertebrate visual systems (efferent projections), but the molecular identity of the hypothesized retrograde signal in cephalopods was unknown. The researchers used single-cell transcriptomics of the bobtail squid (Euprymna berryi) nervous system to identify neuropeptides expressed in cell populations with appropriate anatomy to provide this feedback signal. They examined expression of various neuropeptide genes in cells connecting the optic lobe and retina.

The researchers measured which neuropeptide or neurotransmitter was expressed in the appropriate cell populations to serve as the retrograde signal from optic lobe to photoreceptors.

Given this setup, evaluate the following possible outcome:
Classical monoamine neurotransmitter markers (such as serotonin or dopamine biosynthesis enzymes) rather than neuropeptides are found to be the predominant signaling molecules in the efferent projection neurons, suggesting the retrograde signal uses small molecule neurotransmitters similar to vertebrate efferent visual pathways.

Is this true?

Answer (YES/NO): NO